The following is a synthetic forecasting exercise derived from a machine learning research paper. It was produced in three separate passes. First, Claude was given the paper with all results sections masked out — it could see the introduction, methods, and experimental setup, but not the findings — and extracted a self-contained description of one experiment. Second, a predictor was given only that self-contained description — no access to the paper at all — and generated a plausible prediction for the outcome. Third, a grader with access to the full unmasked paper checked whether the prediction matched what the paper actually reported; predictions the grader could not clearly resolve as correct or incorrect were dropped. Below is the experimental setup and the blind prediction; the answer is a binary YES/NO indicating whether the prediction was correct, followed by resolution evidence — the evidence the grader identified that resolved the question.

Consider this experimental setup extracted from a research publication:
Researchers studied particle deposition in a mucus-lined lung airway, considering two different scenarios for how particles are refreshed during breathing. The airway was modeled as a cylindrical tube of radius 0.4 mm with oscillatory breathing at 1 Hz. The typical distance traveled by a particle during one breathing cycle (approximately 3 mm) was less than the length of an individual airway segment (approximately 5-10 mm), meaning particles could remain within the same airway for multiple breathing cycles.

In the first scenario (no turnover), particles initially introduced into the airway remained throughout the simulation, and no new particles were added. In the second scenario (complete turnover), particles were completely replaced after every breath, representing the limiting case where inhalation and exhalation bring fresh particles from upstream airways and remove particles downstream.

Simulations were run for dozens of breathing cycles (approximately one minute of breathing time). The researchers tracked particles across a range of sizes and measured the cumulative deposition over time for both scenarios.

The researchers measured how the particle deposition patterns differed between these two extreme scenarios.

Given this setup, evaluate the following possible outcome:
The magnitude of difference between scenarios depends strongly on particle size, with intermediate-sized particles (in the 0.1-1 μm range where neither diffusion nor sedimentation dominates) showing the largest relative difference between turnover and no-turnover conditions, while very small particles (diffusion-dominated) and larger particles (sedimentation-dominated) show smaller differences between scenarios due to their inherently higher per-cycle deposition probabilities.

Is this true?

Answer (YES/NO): NO